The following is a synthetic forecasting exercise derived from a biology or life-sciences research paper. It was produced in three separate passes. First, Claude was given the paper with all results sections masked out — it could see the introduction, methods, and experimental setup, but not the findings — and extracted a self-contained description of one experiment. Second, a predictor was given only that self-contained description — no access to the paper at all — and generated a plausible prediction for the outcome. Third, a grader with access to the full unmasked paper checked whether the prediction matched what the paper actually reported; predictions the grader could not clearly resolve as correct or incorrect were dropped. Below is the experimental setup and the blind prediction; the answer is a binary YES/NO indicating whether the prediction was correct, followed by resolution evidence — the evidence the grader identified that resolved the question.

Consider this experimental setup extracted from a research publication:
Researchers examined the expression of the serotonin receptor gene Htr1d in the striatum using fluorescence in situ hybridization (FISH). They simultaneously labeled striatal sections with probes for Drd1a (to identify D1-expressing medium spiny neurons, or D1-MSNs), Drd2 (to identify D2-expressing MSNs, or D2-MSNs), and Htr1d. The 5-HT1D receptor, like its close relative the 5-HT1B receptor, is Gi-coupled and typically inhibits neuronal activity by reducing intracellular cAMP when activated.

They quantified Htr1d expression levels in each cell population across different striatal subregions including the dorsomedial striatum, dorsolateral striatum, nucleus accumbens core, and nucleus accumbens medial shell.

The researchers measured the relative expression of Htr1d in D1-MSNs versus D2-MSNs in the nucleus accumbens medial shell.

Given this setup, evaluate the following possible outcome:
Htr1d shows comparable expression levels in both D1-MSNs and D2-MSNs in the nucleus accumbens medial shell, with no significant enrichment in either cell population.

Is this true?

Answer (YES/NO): NO